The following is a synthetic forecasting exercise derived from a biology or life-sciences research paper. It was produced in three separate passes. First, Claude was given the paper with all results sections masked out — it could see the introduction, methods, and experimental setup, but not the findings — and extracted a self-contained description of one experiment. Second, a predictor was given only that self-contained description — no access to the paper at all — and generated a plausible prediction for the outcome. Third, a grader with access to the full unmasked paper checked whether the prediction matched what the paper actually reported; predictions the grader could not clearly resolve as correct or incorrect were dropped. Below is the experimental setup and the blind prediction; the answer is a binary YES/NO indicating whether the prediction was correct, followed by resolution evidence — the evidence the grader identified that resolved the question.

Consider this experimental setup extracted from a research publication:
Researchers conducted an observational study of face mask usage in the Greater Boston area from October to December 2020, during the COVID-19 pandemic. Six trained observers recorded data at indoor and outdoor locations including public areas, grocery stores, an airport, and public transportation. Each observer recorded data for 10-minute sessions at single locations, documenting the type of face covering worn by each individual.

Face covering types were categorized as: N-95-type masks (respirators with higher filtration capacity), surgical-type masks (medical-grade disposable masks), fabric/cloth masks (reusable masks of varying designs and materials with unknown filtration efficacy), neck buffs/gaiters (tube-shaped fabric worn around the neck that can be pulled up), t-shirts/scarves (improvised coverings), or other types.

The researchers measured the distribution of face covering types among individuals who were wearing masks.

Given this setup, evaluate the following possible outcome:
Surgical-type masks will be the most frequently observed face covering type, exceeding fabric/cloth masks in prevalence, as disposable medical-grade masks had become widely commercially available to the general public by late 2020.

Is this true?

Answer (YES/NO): NO